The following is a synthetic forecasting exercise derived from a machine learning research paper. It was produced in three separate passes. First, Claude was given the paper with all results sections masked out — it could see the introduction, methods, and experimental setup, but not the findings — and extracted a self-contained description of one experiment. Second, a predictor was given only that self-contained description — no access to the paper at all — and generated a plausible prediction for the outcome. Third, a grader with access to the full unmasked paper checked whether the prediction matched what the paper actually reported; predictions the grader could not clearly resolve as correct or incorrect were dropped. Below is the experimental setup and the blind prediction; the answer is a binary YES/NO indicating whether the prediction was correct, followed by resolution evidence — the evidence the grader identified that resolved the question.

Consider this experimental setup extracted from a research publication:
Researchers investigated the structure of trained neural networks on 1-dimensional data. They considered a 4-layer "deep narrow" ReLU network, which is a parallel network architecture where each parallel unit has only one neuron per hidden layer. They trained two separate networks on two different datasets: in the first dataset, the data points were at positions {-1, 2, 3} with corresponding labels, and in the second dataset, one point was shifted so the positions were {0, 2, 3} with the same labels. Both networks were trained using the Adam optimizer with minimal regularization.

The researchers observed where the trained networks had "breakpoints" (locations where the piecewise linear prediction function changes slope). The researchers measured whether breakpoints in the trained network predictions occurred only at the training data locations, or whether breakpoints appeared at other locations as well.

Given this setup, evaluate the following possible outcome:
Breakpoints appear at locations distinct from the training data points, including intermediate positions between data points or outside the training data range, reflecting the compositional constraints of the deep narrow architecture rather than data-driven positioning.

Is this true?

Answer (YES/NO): NO